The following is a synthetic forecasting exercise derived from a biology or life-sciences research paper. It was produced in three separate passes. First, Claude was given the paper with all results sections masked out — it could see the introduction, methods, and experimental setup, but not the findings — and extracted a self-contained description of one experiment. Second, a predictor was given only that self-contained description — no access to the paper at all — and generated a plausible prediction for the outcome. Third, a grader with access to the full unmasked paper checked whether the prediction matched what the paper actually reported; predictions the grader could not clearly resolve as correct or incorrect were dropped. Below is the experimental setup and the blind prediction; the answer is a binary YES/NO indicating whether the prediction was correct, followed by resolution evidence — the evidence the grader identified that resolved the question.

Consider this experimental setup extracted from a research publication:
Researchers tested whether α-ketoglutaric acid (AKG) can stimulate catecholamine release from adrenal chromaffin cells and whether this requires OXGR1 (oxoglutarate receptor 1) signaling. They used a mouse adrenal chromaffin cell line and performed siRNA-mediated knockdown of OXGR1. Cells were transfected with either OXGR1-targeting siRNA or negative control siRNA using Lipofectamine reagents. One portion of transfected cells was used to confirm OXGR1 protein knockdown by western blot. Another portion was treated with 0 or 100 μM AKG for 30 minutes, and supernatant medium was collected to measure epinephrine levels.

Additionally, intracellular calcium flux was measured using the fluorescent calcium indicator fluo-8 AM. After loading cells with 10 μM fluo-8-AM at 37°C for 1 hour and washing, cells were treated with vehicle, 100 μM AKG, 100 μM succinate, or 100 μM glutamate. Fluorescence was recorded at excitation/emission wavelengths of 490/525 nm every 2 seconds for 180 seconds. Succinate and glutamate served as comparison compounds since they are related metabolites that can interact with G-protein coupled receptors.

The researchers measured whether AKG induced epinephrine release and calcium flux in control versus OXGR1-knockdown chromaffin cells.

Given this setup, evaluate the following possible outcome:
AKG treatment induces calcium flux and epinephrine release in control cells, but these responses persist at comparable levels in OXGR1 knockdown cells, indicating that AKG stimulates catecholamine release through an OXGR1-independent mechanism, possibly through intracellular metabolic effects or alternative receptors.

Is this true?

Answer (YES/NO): NO